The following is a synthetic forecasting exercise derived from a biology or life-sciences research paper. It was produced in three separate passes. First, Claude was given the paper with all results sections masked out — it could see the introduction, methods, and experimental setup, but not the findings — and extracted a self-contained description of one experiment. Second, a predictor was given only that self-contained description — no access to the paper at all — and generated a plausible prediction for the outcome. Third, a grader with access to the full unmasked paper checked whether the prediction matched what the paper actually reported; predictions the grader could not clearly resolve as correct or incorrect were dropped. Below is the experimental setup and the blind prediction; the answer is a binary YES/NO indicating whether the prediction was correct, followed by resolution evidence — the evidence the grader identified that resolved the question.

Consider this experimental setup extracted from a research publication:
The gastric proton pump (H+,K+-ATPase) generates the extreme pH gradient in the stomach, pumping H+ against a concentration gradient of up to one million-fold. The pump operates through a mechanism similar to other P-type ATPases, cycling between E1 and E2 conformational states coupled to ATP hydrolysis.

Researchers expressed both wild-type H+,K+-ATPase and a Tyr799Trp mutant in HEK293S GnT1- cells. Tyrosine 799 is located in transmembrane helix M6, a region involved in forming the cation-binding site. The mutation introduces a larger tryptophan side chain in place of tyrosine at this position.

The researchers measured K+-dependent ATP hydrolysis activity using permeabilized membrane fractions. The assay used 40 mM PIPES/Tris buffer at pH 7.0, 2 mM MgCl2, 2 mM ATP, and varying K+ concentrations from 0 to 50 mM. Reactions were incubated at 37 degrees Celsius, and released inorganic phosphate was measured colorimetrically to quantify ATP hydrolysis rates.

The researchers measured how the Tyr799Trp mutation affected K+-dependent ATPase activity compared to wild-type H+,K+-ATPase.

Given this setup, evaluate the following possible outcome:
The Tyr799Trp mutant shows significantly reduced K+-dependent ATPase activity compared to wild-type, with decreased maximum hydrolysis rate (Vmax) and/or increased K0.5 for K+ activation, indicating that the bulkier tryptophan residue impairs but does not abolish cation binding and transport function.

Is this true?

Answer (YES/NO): NO